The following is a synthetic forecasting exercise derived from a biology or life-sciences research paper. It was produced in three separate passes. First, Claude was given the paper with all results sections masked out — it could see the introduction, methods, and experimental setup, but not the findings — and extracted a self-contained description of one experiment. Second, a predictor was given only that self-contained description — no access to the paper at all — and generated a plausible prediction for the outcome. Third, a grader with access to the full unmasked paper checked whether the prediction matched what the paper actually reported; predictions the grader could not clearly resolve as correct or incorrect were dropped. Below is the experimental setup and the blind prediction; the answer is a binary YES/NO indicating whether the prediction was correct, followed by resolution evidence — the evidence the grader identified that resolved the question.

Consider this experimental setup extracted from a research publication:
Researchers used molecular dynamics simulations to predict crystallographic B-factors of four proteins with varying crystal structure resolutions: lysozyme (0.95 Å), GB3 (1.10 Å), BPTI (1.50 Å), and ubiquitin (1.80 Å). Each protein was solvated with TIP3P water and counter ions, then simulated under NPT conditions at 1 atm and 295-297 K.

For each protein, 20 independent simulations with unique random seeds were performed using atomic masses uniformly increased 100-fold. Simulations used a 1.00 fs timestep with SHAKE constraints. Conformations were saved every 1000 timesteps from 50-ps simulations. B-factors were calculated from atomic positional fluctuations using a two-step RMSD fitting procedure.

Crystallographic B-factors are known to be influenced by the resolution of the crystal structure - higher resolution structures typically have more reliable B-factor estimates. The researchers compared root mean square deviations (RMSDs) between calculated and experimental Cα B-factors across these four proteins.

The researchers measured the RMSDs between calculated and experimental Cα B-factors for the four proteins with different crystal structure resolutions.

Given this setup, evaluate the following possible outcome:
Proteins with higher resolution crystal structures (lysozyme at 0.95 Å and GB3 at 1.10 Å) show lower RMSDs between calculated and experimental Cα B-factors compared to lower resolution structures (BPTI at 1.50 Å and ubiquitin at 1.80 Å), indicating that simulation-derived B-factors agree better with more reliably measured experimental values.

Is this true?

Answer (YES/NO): NO